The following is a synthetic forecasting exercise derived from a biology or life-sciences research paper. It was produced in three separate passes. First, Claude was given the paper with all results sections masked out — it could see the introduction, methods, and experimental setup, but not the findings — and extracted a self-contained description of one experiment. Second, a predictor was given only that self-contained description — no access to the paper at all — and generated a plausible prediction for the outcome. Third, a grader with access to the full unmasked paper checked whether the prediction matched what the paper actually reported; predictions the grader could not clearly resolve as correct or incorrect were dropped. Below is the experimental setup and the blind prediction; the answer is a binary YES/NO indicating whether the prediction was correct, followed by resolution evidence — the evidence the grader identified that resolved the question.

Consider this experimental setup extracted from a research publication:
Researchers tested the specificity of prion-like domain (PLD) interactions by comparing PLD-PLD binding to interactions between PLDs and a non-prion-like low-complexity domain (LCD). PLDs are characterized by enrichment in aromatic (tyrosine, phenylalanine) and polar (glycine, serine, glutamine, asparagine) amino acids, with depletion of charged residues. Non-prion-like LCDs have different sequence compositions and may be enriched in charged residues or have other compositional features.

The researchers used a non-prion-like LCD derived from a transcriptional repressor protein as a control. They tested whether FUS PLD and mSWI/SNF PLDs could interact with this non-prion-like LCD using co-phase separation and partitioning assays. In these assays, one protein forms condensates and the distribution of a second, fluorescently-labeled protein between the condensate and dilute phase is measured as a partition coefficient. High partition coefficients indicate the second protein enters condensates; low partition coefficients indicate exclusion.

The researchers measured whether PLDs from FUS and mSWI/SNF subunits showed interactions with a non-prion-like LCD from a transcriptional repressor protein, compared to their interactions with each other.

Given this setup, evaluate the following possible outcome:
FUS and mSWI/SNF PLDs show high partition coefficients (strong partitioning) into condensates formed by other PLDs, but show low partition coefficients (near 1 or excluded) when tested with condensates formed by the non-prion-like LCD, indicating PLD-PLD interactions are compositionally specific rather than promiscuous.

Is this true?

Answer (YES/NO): YES